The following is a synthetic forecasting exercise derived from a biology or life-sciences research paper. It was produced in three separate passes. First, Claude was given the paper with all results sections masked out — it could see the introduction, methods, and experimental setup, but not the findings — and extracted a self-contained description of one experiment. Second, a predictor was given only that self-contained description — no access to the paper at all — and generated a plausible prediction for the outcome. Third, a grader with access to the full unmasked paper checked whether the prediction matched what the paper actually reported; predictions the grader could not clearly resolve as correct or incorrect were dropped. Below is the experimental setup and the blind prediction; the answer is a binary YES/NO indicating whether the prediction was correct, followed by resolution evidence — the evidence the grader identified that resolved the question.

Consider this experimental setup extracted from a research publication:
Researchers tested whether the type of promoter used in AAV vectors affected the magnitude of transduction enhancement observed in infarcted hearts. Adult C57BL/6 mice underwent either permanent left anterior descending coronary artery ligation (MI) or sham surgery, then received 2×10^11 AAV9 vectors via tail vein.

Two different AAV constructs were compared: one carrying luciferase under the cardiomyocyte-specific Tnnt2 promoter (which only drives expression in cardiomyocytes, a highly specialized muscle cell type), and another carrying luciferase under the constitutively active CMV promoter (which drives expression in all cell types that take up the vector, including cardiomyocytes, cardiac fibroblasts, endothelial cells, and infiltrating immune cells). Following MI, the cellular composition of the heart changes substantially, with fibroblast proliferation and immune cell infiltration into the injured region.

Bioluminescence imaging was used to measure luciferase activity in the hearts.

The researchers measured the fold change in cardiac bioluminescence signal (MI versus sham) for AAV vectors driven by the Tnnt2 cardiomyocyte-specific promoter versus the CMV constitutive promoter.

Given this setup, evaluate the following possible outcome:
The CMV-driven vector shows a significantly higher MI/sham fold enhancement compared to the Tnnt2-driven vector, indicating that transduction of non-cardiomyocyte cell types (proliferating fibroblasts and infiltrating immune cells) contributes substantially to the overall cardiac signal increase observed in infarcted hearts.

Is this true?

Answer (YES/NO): NO